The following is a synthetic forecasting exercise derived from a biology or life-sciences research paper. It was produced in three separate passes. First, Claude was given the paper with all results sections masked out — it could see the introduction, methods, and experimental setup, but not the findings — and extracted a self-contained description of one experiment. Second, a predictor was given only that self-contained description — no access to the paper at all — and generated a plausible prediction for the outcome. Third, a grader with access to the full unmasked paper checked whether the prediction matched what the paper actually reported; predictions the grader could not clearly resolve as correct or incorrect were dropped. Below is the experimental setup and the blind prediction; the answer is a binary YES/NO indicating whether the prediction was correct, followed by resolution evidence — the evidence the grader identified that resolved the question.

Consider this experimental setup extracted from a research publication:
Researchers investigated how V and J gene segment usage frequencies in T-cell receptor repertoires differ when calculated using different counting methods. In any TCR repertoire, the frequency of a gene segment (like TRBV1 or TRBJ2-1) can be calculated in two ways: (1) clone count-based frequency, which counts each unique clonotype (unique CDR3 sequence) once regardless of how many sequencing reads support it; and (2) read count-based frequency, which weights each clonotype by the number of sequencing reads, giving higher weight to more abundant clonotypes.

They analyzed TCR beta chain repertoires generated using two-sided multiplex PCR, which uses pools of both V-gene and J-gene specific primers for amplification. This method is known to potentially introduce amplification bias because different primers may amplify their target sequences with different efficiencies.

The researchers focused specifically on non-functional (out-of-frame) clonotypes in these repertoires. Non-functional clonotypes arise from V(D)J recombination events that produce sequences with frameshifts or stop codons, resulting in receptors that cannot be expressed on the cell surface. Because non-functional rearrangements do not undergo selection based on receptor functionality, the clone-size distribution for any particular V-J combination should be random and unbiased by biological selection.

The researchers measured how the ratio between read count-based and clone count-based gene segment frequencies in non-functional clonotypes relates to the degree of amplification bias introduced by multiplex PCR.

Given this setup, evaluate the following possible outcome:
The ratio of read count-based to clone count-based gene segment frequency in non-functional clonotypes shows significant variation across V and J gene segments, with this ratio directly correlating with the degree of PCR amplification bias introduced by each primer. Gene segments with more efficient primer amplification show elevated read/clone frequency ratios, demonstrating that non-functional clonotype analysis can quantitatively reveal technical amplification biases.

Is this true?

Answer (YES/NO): YES